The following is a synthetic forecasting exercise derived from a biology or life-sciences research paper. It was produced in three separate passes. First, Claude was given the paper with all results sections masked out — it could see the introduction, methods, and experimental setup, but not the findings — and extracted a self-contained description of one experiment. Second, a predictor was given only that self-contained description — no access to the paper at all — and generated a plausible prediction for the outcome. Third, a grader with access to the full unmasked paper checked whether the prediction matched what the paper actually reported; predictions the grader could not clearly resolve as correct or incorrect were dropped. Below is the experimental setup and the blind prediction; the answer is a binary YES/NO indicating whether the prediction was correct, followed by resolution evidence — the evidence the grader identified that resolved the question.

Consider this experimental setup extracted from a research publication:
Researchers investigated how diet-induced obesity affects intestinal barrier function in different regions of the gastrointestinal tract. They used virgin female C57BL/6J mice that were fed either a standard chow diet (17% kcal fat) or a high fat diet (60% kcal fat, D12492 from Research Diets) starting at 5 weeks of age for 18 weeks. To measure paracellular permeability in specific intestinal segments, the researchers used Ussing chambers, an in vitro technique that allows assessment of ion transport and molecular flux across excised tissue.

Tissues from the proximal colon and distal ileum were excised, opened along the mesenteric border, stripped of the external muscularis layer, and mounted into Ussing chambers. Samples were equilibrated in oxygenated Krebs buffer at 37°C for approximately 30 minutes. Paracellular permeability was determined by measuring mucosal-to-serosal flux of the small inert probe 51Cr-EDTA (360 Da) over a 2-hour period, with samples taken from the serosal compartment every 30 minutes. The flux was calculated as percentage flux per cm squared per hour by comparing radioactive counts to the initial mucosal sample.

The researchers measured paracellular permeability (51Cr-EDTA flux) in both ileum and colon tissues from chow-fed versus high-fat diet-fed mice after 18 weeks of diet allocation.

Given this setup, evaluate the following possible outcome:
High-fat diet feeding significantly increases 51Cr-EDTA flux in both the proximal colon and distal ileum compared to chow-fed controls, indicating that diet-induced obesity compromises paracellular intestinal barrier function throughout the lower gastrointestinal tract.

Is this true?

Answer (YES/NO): NO